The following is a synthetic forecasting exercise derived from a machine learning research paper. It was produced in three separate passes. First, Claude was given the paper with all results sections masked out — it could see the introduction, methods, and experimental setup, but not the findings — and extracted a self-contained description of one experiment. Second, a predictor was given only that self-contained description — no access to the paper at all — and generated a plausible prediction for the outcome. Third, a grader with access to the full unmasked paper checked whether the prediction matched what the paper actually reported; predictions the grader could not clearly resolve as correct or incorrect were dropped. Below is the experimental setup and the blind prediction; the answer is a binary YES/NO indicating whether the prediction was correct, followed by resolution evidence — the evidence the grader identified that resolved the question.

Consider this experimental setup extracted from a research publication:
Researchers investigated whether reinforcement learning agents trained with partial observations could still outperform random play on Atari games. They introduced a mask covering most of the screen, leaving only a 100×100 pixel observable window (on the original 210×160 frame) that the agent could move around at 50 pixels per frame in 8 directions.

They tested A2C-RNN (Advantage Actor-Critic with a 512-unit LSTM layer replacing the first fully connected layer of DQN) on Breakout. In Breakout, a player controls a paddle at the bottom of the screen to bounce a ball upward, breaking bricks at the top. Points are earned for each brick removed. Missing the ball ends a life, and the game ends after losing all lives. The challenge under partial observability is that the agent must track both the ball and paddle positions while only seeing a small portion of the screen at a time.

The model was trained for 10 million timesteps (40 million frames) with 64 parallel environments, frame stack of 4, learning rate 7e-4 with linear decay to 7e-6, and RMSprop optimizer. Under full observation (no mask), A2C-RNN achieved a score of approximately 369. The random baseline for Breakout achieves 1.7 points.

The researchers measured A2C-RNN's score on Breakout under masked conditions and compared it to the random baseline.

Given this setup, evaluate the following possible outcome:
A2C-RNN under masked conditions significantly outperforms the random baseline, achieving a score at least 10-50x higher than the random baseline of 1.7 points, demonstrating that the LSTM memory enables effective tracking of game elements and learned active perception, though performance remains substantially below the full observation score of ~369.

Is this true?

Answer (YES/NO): NO